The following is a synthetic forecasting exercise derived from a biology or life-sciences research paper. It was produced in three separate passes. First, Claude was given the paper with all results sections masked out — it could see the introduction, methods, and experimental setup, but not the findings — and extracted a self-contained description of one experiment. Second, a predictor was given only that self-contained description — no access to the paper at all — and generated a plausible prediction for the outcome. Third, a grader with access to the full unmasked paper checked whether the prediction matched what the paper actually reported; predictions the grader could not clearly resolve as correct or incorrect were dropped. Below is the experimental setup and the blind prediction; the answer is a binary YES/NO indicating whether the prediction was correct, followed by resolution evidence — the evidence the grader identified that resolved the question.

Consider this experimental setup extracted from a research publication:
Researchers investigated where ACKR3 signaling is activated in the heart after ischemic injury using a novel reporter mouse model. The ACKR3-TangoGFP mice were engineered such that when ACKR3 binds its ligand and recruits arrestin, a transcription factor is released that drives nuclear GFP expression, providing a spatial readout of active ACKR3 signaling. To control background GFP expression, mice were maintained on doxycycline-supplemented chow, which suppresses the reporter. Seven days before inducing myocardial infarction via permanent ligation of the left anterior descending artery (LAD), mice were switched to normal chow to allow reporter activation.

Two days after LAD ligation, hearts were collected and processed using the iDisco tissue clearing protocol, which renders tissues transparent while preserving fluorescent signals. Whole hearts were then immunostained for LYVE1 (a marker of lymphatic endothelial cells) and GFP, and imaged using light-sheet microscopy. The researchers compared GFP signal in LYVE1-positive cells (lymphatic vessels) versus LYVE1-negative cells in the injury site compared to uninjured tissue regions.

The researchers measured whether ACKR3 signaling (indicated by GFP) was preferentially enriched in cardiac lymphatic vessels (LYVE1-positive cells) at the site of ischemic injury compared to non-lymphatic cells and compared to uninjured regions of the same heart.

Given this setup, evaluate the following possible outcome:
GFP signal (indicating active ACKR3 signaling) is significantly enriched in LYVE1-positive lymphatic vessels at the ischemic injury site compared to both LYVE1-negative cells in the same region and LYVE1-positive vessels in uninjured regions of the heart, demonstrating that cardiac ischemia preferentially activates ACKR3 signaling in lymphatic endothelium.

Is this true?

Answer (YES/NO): YES